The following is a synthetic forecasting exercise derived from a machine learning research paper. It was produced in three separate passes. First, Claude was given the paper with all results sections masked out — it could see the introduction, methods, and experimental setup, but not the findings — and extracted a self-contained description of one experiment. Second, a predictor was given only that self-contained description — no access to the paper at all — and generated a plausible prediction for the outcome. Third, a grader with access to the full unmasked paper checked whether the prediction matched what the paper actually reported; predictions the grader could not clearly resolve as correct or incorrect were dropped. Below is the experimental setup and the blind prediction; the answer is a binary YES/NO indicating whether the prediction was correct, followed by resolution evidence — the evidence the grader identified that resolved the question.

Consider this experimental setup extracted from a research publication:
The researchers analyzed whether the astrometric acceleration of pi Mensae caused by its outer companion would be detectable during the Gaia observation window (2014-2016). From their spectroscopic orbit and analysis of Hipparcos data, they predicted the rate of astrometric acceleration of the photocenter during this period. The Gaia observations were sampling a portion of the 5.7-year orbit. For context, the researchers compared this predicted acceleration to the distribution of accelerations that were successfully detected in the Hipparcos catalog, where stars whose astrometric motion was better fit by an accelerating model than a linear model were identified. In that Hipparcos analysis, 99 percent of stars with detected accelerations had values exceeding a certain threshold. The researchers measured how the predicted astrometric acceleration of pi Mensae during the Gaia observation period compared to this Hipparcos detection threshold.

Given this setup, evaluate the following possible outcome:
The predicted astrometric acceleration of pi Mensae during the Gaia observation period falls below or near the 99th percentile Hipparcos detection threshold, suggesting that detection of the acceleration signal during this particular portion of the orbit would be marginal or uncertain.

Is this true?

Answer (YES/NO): YES